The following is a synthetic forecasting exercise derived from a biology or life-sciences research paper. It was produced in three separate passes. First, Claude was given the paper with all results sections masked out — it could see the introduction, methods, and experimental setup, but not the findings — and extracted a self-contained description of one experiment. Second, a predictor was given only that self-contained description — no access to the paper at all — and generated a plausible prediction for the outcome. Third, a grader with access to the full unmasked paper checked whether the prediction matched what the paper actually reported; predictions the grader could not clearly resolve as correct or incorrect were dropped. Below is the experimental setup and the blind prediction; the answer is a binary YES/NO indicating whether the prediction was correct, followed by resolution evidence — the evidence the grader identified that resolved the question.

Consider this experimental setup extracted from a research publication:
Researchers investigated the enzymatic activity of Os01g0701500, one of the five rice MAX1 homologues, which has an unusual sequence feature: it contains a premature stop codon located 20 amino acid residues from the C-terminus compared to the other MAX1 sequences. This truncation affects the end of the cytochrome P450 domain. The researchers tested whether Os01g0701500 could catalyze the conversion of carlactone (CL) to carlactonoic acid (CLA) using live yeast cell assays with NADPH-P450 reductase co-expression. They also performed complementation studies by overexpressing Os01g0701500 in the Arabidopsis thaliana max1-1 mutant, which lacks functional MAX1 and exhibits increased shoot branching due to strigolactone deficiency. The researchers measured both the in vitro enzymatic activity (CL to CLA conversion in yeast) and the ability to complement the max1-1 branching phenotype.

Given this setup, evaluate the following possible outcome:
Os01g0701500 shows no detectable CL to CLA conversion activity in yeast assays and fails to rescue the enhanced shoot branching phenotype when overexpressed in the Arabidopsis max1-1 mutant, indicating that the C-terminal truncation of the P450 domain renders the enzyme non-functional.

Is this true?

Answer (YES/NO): YES